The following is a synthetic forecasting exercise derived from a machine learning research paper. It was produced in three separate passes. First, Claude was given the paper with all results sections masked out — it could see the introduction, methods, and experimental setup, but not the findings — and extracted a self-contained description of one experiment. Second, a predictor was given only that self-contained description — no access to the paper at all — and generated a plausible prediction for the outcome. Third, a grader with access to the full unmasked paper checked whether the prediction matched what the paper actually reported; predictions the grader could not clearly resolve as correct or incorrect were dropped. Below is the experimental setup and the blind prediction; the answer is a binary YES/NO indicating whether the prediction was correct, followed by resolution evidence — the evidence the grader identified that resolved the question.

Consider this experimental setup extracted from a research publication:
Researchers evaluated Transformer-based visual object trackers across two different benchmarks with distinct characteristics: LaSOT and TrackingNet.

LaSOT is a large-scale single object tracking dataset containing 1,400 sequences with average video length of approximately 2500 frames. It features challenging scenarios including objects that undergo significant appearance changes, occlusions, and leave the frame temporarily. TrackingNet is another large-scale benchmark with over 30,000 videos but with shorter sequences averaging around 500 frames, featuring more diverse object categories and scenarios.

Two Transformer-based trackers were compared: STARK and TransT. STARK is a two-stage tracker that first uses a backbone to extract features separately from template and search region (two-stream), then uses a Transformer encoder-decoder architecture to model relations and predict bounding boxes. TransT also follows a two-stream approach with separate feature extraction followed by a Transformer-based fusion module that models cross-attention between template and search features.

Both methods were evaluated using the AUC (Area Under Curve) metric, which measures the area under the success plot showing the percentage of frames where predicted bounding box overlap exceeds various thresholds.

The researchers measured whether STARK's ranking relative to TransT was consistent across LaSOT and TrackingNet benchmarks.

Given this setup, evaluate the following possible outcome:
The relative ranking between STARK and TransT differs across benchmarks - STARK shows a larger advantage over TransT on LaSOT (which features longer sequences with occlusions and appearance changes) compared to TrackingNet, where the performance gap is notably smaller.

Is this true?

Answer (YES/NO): YES